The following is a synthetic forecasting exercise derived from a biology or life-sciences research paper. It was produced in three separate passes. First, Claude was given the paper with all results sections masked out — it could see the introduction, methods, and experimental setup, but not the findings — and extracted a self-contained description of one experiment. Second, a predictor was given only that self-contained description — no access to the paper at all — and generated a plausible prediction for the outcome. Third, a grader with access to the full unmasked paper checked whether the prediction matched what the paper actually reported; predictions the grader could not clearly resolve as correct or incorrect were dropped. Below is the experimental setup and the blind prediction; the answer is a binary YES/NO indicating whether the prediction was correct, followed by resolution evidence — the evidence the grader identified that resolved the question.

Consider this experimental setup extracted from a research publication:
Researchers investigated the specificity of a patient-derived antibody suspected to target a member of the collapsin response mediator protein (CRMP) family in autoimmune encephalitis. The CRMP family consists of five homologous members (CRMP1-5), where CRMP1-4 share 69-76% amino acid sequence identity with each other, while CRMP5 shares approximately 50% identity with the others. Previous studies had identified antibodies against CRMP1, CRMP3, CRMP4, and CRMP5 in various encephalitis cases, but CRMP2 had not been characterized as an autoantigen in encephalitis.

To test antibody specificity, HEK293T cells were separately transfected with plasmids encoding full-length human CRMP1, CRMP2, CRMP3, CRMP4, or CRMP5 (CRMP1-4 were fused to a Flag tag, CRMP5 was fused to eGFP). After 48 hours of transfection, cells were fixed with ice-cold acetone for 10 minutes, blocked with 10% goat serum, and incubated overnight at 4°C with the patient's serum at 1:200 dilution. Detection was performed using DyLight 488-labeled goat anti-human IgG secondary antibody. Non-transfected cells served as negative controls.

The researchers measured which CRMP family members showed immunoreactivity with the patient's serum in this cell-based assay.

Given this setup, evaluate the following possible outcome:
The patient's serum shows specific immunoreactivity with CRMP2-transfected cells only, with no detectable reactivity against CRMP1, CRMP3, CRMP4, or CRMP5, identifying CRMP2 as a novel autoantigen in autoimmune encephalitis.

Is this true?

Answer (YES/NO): YES